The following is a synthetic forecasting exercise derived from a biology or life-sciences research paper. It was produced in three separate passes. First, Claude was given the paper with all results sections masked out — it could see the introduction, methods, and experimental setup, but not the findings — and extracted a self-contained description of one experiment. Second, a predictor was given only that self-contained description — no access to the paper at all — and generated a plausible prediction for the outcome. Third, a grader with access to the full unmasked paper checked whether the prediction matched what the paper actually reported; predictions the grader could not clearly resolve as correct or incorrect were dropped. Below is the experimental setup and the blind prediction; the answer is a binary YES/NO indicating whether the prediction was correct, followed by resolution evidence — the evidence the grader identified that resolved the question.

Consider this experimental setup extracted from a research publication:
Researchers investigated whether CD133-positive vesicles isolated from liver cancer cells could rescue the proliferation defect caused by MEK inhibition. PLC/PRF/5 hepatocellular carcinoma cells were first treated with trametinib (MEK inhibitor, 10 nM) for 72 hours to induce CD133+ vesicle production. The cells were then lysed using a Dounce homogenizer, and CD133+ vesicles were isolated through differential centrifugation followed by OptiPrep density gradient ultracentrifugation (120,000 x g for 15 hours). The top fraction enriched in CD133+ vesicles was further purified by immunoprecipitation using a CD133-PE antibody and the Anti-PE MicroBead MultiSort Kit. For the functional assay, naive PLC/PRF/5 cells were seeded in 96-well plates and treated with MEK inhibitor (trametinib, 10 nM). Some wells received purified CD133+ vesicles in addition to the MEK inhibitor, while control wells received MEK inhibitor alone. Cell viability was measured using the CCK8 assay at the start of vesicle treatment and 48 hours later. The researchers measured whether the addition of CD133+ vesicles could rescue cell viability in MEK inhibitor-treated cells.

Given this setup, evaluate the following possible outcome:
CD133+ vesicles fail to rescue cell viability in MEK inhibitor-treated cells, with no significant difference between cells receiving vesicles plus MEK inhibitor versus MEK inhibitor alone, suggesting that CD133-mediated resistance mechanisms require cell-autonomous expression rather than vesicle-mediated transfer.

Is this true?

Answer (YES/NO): NO